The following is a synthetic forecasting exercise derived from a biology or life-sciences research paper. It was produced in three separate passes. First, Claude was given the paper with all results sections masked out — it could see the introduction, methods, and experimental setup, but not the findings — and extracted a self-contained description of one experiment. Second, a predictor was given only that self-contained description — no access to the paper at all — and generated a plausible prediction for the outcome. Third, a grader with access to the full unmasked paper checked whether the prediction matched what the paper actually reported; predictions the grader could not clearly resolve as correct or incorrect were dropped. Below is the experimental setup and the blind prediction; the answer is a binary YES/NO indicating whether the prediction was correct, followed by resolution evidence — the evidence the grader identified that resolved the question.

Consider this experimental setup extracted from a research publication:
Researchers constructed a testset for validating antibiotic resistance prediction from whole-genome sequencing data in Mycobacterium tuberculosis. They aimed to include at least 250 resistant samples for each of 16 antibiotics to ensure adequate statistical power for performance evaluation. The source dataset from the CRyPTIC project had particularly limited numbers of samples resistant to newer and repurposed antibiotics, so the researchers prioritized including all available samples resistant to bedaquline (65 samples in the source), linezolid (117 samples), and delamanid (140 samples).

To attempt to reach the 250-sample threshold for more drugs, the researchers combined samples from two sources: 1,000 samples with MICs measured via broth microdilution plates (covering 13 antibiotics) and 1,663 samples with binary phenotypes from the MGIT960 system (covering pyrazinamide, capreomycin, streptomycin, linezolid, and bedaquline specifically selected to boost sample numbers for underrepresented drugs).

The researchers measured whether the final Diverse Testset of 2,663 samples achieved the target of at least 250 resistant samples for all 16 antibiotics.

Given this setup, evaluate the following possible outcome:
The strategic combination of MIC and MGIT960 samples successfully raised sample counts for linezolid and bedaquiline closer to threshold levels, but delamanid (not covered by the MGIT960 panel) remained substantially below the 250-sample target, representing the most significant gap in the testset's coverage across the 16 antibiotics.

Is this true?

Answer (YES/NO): NO